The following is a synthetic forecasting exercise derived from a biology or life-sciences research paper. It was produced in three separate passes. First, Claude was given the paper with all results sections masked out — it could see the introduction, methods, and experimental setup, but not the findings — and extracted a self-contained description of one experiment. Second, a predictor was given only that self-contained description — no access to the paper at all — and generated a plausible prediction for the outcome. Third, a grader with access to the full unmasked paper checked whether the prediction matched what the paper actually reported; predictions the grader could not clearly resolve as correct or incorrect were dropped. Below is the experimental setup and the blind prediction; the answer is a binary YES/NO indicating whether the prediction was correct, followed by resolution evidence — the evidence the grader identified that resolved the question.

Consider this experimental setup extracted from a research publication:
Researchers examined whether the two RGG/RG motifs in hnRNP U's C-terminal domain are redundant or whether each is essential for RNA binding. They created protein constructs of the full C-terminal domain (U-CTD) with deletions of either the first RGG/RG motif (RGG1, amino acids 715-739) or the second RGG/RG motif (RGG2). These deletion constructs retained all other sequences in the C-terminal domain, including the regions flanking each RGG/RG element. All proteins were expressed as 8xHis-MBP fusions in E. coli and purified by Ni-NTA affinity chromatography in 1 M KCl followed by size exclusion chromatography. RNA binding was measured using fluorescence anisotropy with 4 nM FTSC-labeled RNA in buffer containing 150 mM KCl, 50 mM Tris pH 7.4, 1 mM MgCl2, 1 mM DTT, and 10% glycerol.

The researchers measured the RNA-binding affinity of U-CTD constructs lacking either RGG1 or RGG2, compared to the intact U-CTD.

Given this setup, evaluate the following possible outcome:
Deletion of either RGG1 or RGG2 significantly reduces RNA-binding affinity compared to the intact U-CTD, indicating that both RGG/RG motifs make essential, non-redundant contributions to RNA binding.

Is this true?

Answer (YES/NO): NO